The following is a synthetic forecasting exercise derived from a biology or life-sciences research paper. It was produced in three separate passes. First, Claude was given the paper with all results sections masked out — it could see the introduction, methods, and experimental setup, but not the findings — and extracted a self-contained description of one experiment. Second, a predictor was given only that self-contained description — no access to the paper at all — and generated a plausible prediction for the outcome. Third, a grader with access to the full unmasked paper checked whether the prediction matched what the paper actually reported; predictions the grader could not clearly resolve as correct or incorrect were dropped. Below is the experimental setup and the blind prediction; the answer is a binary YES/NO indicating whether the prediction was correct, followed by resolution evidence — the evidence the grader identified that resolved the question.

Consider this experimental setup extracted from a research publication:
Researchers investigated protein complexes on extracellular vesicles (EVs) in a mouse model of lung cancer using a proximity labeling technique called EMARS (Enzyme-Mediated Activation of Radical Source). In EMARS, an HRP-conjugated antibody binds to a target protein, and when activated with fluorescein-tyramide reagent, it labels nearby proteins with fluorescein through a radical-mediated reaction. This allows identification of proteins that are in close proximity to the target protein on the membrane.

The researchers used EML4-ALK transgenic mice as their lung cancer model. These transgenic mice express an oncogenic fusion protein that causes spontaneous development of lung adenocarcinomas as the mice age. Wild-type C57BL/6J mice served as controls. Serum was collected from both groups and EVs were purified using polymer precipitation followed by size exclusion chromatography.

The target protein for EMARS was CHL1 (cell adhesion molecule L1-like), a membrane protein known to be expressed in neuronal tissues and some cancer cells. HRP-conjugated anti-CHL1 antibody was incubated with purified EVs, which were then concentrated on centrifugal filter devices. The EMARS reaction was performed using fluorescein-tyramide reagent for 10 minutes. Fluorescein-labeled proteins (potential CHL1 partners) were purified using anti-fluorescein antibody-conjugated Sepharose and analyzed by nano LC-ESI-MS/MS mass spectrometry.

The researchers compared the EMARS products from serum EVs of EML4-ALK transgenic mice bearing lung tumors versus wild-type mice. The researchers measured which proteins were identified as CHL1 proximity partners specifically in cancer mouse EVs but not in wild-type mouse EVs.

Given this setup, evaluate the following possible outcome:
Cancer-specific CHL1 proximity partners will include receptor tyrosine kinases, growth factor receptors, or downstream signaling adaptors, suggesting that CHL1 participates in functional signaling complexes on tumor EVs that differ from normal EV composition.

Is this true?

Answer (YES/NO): NO